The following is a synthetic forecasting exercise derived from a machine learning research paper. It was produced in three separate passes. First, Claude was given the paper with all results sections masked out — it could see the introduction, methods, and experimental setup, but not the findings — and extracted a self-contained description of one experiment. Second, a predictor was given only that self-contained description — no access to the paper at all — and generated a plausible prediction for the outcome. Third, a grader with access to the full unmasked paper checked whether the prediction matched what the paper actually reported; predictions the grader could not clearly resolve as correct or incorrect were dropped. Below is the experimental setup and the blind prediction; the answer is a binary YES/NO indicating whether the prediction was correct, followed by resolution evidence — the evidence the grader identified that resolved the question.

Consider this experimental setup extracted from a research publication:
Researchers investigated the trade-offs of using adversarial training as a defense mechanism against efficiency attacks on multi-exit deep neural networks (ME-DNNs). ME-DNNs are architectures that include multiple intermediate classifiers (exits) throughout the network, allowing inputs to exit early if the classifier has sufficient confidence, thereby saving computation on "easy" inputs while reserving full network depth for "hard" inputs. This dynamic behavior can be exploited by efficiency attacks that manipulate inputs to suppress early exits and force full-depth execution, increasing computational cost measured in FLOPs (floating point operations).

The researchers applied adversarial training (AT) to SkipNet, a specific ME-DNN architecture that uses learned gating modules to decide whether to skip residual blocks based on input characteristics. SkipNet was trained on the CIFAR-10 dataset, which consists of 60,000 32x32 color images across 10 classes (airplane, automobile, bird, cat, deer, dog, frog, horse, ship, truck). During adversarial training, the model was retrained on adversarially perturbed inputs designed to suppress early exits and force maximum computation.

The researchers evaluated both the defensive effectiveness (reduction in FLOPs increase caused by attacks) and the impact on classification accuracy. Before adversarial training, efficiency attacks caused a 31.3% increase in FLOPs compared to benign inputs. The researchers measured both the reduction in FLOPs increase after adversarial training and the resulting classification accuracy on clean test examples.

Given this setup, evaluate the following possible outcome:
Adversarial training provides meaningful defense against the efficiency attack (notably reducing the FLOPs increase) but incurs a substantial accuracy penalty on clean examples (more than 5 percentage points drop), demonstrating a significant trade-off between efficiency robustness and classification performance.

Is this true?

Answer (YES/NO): YES